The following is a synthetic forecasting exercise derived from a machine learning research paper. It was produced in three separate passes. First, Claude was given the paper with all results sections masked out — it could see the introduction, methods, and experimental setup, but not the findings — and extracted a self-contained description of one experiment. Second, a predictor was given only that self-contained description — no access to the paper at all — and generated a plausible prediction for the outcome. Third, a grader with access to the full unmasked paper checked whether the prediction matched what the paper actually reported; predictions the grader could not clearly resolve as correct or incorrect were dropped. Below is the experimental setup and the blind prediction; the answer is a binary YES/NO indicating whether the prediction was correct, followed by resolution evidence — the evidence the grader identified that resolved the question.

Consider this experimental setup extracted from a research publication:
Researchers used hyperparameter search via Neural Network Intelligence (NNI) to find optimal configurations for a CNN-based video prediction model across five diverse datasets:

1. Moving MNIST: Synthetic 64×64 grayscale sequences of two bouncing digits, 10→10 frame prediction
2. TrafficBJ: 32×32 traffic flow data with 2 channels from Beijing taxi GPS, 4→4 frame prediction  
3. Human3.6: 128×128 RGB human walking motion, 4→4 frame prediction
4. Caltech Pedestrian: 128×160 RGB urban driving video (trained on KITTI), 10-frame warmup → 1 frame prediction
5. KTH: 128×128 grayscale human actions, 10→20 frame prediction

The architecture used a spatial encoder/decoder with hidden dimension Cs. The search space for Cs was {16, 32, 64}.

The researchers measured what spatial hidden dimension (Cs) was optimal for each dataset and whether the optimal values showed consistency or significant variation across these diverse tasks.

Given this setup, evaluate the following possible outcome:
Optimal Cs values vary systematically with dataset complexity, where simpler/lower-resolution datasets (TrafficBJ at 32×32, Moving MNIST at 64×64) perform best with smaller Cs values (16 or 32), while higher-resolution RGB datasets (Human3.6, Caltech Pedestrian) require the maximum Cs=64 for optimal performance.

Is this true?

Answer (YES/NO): NO